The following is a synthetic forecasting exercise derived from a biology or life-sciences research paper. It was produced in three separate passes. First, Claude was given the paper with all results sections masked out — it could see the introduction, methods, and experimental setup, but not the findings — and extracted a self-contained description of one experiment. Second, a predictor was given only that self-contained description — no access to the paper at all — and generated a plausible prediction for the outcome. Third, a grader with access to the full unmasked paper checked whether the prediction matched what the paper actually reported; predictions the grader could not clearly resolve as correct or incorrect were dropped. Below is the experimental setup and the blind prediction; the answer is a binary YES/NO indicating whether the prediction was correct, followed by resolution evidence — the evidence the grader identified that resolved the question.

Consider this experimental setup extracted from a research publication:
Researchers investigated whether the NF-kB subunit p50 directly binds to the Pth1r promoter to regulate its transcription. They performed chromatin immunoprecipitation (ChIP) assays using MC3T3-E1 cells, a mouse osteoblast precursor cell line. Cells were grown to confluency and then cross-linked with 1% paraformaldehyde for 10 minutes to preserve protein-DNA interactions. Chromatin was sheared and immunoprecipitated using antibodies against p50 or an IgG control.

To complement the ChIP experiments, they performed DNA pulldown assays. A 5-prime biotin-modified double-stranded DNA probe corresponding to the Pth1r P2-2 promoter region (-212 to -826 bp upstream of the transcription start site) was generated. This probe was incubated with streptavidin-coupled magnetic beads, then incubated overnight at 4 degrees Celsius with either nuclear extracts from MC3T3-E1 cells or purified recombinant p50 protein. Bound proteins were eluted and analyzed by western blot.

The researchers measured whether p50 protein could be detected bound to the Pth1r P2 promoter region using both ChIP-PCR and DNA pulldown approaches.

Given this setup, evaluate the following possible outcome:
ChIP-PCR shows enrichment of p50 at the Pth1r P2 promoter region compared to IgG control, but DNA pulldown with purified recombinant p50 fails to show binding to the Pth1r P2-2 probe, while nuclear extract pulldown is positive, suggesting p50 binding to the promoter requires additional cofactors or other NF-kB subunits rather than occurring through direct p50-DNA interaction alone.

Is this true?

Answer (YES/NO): NO